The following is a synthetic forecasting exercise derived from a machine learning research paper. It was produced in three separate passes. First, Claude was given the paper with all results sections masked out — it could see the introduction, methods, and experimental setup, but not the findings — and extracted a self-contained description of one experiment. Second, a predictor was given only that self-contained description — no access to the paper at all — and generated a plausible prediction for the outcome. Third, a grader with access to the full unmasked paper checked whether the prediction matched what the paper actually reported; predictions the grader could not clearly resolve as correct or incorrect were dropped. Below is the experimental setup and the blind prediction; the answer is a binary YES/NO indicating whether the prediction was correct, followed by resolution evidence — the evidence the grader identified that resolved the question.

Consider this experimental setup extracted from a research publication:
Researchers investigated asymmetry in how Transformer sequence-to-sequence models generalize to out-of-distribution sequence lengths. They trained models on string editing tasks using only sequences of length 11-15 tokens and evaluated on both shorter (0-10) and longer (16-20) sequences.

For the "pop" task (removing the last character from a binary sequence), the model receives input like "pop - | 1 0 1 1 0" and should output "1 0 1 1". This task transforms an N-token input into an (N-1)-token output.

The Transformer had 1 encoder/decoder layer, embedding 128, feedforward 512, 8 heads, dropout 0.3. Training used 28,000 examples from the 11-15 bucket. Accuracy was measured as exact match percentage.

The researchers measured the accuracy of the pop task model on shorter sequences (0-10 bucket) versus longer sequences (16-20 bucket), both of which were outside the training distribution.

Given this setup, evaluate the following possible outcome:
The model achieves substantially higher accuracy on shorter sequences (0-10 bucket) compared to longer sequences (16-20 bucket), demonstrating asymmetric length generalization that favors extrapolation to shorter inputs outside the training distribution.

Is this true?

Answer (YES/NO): NO